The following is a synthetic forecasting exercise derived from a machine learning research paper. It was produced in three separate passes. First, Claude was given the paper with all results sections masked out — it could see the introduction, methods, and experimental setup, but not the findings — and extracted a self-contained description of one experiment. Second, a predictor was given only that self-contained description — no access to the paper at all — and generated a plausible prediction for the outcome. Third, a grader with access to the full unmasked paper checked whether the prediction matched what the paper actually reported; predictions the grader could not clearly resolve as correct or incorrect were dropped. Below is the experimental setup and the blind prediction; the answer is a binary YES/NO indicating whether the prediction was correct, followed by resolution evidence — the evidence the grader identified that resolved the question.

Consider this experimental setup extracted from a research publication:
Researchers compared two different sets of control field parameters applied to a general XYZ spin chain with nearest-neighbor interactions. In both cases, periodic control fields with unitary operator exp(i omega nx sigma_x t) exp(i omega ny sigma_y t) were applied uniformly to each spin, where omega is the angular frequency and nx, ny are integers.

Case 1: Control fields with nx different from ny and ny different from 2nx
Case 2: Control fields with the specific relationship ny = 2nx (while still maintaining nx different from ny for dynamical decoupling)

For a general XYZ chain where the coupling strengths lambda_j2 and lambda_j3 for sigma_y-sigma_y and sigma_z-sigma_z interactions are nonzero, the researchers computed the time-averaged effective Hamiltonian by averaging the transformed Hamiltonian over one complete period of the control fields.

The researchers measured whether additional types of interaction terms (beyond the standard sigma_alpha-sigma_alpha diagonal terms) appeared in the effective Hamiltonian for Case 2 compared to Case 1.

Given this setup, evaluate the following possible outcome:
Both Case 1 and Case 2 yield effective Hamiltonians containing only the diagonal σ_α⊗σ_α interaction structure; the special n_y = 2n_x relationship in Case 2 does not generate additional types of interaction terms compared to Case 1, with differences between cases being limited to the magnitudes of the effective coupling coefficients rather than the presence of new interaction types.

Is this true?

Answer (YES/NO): NO